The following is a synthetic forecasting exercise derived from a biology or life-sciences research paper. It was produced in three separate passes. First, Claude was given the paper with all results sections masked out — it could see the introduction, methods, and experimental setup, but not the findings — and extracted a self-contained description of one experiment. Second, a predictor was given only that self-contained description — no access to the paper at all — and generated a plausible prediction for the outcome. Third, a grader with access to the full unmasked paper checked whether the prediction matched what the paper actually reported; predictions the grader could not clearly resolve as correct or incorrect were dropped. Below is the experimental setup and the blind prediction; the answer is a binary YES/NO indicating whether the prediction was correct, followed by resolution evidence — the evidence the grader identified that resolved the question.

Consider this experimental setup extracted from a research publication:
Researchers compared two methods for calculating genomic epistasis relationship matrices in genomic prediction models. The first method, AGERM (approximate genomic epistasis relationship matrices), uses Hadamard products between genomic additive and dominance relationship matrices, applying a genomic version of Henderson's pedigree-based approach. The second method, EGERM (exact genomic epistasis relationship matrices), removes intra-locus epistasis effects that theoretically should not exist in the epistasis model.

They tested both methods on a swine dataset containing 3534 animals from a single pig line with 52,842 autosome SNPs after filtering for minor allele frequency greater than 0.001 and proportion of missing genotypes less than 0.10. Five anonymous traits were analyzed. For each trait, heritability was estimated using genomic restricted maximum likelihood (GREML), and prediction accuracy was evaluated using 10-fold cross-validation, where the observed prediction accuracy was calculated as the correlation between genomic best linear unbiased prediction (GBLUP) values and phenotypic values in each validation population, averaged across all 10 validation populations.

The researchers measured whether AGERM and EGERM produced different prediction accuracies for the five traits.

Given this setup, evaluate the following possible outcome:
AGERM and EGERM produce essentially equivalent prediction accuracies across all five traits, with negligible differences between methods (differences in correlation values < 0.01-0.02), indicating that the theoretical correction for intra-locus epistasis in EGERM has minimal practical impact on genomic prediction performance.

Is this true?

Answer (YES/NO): YES